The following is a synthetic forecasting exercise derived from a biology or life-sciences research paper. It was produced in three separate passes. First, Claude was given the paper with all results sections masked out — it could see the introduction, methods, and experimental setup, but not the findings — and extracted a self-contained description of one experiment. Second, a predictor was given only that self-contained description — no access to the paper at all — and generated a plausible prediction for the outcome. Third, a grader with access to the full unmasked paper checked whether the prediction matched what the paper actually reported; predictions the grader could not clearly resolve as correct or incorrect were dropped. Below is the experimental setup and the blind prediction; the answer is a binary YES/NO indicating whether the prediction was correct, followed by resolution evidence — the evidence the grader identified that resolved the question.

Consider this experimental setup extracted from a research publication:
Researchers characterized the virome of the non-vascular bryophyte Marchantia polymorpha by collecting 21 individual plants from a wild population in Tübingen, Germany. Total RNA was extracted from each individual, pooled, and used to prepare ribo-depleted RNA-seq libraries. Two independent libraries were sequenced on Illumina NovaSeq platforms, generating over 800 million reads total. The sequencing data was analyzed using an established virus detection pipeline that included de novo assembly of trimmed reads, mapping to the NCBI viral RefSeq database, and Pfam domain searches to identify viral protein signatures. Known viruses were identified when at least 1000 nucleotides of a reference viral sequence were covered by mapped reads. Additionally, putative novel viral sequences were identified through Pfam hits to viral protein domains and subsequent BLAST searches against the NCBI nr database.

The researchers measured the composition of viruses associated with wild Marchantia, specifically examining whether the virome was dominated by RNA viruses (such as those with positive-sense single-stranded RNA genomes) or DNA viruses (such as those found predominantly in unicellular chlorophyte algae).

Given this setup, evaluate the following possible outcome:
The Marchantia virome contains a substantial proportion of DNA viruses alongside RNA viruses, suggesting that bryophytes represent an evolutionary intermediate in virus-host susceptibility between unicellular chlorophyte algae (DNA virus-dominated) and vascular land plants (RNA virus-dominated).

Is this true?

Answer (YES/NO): NO